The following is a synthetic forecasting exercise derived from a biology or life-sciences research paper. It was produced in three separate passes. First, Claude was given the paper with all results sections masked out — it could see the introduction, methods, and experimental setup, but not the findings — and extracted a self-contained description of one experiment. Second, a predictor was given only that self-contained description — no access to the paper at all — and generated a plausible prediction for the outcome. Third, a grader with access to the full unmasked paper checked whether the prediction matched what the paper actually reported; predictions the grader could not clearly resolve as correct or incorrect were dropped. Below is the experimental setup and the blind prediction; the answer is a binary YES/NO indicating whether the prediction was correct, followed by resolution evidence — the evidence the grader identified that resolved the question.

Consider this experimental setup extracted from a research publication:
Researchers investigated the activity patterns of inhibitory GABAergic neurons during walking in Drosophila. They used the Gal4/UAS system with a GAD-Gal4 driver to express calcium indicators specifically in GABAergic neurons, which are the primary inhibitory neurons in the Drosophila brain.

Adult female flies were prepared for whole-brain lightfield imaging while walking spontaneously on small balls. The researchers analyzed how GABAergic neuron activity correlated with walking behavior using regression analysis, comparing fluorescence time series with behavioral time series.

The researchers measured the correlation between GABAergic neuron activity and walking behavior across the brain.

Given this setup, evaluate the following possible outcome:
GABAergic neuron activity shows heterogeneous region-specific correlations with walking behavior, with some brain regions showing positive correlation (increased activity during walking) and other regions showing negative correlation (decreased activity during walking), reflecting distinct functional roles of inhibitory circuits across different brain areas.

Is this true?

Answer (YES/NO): NO